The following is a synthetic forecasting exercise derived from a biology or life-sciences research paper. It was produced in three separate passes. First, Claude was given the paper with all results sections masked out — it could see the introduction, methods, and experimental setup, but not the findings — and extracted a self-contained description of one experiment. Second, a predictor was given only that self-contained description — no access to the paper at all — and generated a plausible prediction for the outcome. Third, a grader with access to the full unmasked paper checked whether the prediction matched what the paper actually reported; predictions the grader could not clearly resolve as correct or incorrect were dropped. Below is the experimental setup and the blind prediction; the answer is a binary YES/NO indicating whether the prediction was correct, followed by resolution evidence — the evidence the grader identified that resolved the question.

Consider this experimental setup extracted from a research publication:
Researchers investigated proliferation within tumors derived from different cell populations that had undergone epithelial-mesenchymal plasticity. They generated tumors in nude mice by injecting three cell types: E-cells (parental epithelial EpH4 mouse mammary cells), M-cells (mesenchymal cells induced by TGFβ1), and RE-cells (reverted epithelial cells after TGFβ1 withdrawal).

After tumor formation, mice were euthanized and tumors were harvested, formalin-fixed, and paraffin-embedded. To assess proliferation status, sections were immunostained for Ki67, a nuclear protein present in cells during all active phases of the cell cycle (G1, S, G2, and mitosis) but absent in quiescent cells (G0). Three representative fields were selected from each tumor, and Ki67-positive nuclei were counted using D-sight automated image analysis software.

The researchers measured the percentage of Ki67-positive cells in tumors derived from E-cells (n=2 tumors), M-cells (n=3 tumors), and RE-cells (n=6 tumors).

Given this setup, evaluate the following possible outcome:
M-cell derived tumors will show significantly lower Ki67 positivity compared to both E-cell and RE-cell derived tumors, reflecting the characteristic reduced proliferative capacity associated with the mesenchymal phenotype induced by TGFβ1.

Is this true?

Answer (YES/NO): NO